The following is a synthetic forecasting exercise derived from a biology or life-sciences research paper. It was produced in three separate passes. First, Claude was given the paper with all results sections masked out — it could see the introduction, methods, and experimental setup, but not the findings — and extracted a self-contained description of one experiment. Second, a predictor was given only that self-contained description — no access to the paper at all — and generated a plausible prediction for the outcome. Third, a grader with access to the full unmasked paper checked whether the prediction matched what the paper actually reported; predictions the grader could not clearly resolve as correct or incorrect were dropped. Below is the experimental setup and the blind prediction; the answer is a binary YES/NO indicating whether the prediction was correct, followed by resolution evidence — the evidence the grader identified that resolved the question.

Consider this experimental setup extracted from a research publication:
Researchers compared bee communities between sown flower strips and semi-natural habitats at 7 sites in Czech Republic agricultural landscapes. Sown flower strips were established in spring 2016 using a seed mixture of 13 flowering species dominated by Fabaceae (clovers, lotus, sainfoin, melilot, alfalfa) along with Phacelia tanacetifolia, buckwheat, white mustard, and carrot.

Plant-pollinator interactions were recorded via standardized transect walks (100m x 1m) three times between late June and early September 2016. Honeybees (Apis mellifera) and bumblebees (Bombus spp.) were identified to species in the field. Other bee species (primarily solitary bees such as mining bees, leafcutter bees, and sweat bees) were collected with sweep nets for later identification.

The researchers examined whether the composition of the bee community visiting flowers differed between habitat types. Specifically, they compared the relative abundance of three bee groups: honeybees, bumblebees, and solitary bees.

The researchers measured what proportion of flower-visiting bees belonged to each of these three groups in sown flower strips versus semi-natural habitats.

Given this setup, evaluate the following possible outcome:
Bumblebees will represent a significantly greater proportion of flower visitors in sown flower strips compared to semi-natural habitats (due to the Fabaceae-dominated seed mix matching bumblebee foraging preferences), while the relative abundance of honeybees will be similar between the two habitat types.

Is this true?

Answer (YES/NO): NO